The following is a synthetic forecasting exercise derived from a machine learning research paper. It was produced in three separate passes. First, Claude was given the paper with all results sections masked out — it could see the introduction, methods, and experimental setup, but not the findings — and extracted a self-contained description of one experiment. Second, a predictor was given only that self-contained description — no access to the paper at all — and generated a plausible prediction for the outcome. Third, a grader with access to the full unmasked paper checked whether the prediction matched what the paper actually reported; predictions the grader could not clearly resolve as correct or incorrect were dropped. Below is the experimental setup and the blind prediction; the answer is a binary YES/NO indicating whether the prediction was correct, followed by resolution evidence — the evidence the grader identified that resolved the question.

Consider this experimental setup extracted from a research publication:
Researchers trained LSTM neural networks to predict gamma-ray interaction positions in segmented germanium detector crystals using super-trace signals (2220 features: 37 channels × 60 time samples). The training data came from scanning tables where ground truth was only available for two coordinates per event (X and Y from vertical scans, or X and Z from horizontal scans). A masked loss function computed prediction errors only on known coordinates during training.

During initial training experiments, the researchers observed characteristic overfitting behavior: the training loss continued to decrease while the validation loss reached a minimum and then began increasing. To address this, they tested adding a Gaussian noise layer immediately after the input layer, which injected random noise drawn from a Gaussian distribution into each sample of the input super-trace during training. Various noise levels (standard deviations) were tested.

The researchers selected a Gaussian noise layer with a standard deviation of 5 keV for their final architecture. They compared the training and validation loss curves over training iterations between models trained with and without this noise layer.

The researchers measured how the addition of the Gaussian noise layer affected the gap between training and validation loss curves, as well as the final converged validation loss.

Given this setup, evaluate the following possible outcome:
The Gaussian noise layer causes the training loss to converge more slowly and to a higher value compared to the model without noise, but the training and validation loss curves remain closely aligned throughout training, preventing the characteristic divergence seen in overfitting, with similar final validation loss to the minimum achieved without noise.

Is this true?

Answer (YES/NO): NO